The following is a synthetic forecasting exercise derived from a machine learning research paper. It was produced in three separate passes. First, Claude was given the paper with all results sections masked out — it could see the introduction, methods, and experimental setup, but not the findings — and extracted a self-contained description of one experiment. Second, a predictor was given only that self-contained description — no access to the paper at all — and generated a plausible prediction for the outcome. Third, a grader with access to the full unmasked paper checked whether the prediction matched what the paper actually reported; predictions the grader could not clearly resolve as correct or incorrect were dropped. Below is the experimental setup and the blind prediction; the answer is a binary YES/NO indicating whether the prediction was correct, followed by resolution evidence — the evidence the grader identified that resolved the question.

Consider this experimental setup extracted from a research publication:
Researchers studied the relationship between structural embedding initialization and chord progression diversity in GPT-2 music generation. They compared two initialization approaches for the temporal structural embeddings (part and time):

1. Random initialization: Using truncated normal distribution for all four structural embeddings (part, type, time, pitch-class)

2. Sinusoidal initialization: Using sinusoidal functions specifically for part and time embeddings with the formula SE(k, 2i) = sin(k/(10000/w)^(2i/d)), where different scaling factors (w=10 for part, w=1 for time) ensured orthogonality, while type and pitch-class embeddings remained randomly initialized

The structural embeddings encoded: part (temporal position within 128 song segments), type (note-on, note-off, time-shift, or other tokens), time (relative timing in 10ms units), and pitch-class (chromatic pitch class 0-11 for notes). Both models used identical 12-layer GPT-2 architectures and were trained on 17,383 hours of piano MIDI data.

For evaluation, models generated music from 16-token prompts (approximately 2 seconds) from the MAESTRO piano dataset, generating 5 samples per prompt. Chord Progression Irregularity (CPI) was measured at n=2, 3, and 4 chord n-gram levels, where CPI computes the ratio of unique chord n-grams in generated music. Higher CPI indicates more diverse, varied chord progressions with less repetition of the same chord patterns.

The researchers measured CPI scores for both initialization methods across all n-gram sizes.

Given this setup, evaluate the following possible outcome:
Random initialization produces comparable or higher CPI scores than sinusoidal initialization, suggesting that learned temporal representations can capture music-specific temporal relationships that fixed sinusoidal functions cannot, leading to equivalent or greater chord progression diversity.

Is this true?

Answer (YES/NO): YES